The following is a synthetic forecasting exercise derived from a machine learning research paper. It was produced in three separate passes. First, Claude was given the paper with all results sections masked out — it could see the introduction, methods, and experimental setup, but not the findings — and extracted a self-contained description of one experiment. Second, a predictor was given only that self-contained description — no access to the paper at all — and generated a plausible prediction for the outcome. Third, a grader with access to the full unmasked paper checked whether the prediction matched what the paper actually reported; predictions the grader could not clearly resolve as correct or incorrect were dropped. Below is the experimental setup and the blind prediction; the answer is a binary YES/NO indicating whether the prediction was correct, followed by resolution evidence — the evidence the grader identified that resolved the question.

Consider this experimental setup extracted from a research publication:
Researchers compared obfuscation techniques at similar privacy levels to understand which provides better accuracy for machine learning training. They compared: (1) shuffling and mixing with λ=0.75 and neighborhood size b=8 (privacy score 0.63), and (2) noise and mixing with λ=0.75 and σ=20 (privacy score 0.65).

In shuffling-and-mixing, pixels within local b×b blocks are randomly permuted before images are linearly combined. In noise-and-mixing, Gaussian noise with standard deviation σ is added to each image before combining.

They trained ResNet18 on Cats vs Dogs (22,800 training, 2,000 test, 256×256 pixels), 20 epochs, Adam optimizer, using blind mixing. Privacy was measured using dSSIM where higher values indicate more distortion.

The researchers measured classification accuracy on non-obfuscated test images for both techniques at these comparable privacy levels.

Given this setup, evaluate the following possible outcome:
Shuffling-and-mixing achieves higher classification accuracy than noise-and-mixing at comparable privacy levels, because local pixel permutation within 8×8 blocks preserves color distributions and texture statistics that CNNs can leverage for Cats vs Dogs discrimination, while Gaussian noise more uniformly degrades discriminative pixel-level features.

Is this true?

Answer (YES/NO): NO